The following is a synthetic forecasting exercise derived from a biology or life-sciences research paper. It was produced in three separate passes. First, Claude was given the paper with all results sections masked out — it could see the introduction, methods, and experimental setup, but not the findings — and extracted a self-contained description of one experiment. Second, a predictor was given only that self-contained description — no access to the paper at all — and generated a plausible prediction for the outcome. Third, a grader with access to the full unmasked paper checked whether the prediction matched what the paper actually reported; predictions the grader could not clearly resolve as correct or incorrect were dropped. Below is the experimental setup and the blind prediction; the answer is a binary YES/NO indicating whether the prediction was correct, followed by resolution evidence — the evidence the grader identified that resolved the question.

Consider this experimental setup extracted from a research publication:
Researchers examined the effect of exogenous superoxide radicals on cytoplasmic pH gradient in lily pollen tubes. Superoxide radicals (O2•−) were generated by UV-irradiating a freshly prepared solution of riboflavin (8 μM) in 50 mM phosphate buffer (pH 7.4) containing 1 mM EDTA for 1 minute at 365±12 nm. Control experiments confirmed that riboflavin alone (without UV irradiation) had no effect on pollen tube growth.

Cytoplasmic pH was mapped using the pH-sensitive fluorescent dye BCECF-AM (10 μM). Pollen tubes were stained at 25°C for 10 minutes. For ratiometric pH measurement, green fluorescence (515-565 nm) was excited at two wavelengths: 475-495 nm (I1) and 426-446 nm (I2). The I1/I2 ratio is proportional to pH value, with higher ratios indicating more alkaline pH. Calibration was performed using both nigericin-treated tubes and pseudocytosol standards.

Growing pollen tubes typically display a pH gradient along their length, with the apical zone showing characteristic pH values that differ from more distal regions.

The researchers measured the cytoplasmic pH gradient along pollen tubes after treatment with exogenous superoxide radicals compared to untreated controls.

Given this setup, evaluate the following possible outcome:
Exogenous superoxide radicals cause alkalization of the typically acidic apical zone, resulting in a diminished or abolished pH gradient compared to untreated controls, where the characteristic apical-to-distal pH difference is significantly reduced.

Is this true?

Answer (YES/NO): NO